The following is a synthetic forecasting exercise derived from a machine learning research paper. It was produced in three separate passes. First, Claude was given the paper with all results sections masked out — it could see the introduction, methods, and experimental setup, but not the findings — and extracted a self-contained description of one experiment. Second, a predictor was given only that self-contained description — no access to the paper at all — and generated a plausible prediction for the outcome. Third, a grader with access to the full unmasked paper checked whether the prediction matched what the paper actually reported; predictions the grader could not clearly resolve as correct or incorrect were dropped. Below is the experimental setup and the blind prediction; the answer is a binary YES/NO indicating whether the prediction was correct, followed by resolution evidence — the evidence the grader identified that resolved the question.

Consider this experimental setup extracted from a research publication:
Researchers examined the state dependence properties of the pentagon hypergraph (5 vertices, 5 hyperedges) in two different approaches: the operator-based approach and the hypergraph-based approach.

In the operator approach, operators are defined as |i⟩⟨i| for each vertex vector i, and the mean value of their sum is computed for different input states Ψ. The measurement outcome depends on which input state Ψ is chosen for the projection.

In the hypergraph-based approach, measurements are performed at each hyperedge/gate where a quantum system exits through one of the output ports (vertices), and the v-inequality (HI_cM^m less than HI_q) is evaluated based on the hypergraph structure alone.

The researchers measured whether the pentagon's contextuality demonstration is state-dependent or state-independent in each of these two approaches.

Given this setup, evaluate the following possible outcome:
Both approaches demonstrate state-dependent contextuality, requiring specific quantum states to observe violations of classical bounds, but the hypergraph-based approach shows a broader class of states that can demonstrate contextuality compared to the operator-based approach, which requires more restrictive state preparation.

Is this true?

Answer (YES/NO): NO